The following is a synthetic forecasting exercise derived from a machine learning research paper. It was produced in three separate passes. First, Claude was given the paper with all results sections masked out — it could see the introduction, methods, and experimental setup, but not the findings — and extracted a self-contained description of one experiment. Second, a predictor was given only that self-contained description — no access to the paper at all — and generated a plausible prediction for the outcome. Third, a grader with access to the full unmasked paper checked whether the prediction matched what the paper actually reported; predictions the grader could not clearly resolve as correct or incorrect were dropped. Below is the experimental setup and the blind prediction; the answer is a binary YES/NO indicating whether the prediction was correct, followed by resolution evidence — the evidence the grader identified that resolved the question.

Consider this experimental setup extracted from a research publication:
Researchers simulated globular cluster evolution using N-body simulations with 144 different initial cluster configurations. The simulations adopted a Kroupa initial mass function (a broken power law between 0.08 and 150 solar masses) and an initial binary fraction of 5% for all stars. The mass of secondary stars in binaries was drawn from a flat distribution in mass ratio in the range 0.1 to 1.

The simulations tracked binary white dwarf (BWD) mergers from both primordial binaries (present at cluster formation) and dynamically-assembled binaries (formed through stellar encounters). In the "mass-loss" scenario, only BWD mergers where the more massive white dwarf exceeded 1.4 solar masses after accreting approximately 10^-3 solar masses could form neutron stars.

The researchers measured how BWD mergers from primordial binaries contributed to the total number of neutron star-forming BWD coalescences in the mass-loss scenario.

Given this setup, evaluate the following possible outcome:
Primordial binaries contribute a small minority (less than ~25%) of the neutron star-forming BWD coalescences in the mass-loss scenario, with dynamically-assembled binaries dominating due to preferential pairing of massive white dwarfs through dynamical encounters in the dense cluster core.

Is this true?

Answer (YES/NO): NO